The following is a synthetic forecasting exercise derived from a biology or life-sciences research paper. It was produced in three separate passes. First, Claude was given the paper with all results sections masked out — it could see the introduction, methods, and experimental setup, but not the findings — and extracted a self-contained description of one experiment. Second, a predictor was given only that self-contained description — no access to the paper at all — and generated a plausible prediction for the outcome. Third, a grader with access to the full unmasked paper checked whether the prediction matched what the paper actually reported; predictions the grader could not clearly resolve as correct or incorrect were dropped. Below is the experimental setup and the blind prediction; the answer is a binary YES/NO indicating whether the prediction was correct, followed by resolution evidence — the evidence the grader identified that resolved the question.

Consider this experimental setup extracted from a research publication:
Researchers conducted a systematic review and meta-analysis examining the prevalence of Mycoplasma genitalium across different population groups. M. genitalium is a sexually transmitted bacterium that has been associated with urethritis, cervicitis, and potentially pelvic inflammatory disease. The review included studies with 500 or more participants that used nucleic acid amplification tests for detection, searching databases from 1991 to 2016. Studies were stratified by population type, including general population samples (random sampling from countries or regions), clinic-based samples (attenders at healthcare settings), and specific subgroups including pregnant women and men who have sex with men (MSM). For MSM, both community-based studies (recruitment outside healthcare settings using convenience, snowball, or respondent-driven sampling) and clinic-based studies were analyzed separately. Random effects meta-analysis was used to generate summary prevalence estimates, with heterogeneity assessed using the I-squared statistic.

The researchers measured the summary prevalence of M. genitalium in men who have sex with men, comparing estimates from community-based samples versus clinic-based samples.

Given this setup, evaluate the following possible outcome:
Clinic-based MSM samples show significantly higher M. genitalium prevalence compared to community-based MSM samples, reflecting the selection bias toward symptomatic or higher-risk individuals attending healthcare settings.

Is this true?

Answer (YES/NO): NO